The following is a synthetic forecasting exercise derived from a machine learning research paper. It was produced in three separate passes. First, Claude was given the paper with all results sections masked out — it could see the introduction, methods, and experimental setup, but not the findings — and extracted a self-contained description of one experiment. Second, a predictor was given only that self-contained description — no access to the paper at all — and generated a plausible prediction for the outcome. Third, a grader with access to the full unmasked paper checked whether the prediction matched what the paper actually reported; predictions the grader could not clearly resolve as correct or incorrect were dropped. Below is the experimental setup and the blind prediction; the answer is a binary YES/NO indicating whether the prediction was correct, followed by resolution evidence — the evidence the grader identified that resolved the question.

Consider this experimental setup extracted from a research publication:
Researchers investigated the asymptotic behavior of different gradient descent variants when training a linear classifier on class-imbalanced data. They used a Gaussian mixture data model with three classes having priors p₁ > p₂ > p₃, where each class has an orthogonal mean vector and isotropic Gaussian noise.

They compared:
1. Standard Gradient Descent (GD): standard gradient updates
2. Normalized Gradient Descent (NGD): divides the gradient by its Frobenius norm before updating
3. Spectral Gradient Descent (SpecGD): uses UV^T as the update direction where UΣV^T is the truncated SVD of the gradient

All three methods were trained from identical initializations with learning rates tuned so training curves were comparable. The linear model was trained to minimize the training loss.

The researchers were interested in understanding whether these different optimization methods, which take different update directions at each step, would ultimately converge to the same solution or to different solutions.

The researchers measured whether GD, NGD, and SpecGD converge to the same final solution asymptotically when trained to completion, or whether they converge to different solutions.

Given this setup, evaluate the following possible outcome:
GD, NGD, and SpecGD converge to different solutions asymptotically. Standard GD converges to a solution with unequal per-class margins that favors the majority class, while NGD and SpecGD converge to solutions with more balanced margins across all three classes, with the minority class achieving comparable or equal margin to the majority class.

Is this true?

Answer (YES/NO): NO